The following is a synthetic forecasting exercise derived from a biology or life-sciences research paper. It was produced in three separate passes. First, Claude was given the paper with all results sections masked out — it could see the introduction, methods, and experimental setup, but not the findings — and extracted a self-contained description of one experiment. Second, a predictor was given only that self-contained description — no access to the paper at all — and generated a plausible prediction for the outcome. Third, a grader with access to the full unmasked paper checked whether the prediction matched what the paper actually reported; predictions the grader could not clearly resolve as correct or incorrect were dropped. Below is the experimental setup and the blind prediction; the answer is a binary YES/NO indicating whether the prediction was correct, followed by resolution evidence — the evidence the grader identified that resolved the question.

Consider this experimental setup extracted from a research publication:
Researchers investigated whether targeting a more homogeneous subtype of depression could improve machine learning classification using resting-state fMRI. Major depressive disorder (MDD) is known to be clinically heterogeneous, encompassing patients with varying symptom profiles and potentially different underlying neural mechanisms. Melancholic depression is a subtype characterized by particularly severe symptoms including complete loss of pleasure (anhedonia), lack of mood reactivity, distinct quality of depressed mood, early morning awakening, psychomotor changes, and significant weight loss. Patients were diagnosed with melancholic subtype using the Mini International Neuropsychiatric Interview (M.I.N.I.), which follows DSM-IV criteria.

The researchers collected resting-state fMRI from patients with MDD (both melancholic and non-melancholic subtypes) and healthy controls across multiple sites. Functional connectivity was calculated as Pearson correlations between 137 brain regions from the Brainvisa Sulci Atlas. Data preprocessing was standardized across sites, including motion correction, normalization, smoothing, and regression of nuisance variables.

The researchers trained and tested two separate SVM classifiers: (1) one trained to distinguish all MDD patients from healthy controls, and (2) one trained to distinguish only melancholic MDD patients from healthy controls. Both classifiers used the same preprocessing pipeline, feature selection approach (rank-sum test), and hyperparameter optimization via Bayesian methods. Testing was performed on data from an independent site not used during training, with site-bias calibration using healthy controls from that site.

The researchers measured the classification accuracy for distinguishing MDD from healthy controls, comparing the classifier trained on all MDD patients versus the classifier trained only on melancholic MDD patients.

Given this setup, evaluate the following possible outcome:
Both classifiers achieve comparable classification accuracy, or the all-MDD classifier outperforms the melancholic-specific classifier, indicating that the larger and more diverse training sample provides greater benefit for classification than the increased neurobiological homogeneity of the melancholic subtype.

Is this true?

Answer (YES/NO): NO